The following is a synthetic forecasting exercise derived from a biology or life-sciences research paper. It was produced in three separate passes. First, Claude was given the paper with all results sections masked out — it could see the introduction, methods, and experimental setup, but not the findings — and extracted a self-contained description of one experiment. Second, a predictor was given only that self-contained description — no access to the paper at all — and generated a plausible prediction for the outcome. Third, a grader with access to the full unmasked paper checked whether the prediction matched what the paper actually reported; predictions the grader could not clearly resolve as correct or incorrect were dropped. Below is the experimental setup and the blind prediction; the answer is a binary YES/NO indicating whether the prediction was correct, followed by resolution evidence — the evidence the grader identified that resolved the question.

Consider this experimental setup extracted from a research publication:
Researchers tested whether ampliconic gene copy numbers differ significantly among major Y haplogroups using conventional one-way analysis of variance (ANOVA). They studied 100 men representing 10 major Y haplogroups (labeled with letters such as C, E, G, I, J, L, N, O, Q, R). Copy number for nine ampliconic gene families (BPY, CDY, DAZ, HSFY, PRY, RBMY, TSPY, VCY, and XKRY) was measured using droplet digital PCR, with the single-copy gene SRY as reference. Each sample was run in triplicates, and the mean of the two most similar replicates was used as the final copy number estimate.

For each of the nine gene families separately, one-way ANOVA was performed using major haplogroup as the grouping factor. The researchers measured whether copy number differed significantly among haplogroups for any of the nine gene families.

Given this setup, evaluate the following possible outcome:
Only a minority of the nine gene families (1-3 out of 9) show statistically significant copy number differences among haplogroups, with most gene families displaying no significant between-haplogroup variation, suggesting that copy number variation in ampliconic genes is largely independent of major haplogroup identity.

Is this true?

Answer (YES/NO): YES